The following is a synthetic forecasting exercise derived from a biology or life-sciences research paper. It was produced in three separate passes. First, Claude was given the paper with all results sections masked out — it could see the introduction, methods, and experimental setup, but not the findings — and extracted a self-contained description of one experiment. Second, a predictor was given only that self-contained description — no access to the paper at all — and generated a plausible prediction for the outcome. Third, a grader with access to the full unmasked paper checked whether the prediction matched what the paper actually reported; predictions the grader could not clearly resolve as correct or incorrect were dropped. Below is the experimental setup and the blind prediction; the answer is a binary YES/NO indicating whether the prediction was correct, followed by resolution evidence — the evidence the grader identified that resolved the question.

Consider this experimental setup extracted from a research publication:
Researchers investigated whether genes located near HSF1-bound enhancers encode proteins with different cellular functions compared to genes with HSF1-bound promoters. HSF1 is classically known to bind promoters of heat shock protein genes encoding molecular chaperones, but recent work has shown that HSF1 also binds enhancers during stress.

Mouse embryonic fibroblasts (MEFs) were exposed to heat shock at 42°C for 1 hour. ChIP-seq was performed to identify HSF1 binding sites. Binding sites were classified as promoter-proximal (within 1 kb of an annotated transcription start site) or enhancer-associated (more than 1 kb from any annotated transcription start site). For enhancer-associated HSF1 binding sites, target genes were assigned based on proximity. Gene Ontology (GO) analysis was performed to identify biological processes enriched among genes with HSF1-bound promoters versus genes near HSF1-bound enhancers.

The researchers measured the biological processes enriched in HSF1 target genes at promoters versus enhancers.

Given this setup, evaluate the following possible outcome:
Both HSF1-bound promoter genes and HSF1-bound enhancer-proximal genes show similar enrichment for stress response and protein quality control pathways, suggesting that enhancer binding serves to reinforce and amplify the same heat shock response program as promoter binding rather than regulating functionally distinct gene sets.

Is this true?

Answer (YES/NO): NO